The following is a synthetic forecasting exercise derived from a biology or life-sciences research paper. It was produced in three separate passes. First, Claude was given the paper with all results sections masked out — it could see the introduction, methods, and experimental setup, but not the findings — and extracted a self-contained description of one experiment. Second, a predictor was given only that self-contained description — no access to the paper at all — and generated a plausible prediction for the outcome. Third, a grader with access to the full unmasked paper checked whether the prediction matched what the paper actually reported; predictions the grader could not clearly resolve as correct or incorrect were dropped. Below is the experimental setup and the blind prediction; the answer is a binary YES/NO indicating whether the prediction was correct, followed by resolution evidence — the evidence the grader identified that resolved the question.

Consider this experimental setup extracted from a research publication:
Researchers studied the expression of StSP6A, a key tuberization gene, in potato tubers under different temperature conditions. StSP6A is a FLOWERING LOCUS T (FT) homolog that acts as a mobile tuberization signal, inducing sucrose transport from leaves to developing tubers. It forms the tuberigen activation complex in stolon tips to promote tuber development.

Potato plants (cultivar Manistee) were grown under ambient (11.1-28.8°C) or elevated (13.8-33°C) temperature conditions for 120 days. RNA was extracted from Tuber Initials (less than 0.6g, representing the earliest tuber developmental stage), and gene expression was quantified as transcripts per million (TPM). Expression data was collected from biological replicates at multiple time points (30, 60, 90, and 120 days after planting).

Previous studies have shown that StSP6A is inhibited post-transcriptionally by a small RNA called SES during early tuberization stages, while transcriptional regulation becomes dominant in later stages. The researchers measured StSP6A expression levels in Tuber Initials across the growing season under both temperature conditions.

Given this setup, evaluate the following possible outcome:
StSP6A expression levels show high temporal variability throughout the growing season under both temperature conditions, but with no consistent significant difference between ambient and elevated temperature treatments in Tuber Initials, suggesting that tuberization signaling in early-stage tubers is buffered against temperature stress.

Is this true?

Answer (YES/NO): NO